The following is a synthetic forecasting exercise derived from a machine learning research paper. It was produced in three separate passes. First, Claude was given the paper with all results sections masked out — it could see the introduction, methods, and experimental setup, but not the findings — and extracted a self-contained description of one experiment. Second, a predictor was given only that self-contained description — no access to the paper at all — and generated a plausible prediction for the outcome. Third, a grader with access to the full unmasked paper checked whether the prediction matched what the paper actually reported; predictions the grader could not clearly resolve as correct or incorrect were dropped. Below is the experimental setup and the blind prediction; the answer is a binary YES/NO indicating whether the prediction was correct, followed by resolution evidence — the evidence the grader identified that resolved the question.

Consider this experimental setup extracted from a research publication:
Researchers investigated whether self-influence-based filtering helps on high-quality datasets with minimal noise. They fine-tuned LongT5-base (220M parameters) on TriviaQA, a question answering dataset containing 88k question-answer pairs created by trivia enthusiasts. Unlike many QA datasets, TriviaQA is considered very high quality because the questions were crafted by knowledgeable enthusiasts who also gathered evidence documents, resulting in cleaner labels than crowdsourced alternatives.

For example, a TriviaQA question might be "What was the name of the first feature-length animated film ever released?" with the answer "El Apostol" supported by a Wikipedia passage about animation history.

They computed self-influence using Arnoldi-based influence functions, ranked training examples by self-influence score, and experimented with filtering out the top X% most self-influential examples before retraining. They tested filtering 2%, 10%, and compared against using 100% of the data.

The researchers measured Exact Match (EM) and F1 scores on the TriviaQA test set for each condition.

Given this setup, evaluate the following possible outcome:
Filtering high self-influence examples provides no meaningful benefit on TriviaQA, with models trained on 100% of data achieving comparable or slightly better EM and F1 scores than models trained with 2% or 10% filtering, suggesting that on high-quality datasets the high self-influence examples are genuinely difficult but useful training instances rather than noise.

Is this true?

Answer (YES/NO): YES